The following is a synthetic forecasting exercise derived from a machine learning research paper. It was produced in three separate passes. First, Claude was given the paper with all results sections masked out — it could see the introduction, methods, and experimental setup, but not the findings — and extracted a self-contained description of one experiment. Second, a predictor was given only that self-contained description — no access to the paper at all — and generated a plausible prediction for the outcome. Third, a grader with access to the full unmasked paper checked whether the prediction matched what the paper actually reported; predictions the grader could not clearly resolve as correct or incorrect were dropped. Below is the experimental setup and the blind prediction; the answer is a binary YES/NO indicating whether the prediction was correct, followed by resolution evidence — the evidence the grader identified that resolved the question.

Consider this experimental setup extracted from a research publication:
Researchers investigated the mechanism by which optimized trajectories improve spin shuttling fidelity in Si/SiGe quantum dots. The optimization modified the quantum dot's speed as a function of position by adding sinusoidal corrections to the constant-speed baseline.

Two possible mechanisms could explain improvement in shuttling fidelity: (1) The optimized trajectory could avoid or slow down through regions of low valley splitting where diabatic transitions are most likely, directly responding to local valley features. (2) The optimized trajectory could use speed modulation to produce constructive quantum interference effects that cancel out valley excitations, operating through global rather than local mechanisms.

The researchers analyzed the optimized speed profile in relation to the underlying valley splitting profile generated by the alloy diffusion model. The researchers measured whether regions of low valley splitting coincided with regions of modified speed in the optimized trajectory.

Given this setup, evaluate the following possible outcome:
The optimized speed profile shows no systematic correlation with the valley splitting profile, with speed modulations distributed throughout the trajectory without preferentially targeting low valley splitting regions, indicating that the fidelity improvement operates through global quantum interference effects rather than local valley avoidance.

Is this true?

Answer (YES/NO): YES